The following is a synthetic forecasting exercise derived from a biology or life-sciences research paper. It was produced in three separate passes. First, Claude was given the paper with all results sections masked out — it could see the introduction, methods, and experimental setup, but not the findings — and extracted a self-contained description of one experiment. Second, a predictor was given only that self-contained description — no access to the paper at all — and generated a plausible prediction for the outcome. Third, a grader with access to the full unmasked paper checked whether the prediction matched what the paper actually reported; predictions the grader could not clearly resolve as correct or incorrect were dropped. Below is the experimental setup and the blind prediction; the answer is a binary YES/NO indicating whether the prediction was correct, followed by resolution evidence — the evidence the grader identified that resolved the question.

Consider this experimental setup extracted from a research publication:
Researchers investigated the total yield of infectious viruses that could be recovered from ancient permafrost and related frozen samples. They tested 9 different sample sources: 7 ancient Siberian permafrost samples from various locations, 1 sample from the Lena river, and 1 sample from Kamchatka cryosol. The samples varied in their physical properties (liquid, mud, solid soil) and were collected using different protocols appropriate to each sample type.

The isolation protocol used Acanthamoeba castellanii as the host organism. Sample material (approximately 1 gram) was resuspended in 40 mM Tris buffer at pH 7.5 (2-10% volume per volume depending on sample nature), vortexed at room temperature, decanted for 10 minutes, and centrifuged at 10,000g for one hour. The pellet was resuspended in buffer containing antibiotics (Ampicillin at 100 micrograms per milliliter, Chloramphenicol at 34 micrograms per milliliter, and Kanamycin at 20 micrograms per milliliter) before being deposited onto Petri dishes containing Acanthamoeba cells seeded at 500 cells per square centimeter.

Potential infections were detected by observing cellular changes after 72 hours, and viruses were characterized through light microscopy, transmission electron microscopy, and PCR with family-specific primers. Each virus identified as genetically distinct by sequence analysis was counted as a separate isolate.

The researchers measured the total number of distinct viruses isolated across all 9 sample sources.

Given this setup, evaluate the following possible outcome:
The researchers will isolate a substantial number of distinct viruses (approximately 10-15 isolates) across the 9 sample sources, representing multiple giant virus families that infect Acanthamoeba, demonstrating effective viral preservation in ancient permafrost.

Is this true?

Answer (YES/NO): YES